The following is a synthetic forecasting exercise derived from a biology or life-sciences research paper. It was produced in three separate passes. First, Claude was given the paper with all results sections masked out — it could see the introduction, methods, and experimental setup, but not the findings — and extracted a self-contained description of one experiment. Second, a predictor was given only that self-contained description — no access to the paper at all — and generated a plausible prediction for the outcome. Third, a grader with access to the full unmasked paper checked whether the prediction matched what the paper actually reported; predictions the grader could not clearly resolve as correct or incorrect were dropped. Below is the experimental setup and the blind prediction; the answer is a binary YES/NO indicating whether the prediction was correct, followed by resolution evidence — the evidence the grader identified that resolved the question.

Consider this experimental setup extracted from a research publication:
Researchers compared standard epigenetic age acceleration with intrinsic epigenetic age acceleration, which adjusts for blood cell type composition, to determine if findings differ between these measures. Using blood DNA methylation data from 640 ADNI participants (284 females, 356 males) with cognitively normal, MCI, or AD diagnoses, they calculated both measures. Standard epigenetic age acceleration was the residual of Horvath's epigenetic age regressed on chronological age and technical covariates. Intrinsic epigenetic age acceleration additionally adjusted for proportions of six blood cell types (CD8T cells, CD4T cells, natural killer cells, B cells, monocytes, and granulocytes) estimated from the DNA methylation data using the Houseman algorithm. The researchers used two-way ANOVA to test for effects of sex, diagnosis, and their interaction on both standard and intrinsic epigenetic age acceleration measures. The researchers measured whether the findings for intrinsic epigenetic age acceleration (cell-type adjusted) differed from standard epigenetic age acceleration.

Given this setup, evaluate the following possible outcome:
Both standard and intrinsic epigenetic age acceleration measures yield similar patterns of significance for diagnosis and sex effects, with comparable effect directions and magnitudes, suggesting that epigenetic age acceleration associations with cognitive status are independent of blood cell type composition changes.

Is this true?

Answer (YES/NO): NO